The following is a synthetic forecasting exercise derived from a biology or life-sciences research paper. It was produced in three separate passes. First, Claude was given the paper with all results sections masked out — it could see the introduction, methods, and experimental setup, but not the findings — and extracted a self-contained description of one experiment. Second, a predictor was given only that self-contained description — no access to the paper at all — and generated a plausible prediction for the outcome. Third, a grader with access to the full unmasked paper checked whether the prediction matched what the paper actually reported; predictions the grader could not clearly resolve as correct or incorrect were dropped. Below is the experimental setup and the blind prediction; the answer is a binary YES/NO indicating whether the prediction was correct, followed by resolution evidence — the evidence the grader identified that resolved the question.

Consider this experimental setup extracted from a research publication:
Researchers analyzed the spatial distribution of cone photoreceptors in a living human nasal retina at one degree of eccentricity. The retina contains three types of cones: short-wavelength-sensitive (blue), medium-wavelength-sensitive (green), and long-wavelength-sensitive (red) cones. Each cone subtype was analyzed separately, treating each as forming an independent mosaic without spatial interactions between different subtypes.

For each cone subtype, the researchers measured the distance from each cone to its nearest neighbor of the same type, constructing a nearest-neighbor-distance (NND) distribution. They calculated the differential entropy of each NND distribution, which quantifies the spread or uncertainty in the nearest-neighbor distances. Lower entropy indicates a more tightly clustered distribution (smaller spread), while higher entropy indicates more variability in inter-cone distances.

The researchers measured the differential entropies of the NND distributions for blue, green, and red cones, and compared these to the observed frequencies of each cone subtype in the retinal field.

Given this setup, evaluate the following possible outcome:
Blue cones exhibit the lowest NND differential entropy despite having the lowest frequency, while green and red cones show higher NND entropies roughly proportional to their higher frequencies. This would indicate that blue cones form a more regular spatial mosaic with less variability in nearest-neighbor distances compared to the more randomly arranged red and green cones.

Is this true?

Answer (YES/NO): NO